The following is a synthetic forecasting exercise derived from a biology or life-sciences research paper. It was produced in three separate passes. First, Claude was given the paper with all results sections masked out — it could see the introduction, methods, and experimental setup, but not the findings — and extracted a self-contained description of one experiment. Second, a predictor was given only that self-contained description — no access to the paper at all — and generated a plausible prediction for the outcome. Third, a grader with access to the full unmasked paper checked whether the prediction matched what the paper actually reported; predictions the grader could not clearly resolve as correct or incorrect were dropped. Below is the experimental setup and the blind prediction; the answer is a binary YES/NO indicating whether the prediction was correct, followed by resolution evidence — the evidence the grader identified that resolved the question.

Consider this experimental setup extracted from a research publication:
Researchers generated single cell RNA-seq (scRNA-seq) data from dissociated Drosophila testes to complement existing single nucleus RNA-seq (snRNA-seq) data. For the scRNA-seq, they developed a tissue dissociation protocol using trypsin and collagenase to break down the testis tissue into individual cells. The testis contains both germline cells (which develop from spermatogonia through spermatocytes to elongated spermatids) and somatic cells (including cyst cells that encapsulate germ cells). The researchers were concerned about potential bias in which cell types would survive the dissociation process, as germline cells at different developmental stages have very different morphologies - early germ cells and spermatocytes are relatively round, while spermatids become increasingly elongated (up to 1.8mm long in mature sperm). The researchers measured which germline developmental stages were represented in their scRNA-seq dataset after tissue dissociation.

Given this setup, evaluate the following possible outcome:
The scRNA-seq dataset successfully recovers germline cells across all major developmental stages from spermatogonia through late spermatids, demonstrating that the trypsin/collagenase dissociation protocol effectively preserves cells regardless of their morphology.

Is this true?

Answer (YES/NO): YES